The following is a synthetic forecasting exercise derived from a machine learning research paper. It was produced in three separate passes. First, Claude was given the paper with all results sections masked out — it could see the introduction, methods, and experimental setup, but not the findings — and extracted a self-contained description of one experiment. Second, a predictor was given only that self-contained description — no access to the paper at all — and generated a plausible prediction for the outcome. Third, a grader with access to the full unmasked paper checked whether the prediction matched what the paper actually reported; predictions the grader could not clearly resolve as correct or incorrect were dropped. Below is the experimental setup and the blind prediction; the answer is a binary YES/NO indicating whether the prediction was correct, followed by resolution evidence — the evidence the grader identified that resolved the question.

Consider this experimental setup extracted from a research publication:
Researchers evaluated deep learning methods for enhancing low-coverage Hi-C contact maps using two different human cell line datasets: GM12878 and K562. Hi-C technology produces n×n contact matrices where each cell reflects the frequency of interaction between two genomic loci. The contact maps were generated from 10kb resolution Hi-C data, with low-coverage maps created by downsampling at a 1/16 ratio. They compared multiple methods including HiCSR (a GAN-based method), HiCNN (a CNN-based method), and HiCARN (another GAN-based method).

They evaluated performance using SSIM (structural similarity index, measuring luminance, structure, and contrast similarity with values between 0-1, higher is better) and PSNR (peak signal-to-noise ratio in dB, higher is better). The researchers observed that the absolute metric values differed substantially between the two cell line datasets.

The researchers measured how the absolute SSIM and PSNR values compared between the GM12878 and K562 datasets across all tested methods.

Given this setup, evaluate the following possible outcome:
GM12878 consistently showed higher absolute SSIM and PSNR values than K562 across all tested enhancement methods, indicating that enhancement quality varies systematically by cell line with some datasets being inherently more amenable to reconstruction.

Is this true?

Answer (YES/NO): NO